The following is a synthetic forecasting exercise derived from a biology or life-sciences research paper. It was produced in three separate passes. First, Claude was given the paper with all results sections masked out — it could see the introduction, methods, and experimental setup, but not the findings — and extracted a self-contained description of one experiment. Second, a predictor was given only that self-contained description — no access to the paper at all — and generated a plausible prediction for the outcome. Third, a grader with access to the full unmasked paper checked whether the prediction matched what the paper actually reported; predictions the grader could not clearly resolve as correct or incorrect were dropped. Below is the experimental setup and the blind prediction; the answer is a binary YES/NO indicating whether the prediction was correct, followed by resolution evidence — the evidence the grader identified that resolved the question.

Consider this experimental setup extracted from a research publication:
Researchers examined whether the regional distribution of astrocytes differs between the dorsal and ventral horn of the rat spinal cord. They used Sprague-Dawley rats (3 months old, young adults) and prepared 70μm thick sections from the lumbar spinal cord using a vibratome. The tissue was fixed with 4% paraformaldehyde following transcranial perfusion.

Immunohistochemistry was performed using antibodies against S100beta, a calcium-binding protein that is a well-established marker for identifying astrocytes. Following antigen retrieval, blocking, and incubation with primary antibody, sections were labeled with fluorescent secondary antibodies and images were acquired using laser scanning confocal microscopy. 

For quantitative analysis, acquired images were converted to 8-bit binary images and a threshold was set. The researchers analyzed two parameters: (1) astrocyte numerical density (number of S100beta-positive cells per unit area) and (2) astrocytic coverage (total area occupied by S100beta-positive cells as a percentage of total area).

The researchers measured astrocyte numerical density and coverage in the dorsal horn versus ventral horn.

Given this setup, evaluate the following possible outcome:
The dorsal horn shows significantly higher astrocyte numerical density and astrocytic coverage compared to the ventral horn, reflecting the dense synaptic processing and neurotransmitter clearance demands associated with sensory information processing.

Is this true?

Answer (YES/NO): NO